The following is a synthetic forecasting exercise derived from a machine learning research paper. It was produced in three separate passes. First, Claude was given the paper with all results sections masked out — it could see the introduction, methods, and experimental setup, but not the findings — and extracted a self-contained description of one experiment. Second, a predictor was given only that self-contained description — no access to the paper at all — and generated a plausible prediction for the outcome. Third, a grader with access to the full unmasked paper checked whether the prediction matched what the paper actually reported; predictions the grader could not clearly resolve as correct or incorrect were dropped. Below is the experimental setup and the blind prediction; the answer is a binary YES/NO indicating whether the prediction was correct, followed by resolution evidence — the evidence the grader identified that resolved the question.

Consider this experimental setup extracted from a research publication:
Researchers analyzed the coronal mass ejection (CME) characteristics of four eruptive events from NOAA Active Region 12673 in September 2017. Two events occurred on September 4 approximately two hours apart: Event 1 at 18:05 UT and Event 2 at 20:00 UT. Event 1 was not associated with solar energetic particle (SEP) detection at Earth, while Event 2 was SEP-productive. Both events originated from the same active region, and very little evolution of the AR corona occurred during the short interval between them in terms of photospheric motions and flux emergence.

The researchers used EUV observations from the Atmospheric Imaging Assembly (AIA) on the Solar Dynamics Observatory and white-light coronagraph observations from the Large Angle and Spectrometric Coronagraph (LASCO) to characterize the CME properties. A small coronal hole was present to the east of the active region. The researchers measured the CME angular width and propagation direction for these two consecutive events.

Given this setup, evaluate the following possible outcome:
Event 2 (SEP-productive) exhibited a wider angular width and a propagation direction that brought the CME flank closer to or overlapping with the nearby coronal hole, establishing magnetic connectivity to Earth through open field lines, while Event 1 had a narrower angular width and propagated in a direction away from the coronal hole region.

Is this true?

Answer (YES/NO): YES